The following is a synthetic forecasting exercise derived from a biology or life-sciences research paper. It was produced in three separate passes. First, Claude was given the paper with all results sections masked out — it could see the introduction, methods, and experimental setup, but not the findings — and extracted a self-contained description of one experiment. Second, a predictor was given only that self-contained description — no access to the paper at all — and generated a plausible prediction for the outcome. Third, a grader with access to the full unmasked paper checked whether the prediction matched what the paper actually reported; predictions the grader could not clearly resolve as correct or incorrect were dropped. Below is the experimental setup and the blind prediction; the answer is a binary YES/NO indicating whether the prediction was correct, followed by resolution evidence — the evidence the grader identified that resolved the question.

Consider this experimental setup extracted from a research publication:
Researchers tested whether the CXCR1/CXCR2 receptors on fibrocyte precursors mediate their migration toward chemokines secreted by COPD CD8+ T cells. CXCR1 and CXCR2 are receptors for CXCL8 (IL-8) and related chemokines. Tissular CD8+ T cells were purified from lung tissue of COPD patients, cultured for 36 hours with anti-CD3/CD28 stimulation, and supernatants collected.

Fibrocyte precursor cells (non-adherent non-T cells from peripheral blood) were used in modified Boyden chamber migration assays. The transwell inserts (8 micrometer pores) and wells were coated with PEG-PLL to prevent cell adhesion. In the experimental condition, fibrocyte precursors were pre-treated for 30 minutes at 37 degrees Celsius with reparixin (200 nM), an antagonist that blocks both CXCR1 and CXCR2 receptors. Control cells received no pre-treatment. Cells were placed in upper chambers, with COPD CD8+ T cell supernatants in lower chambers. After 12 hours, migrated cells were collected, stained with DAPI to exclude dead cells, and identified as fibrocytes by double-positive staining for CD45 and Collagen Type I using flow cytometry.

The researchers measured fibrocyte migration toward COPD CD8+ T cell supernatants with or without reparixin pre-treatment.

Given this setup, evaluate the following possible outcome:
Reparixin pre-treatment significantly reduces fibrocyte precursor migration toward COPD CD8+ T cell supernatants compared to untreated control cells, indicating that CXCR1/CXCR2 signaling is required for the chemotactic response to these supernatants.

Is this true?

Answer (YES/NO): YES